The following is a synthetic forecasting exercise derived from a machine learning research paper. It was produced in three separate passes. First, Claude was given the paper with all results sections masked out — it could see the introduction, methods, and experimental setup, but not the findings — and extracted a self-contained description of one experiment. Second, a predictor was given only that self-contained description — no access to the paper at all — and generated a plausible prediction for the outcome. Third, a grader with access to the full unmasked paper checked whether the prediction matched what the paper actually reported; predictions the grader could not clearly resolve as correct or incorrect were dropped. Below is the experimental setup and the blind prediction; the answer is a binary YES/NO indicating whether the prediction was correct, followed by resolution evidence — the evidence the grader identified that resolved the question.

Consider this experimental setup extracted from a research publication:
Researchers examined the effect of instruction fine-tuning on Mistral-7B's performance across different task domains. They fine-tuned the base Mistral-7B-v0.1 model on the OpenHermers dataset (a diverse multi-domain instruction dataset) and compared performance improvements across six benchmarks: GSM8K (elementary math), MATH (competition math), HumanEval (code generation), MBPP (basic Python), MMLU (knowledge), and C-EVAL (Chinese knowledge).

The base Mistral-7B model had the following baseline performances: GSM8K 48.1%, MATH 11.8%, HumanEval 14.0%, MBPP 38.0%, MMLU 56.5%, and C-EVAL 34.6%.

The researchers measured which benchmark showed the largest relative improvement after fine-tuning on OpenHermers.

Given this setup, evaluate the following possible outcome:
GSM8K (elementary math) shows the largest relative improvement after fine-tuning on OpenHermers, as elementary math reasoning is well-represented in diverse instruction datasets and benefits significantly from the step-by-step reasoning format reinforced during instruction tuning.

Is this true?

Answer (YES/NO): NO